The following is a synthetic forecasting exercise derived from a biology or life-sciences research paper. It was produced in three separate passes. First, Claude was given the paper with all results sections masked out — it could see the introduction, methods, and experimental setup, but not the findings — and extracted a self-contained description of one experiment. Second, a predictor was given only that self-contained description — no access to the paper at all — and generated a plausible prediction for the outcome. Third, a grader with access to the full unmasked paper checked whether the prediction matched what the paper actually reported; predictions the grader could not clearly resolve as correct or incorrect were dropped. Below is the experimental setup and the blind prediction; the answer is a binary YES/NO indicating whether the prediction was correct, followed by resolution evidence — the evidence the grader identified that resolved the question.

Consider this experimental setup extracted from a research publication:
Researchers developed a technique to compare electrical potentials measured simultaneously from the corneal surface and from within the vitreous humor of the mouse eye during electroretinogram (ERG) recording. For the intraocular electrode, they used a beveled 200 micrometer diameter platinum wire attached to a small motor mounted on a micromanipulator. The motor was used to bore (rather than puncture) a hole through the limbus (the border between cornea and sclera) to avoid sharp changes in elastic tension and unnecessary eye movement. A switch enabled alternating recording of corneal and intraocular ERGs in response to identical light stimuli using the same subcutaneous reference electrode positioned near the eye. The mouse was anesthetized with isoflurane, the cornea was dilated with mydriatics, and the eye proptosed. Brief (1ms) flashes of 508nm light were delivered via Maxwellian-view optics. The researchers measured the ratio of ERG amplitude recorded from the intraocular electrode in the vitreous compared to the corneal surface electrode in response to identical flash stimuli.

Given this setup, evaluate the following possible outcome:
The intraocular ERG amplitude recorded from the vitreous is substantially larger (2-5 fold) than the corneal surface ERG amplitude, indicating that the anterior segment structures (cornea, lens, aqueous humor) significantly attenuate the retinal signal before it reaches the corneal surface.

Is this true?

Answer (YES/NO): NO